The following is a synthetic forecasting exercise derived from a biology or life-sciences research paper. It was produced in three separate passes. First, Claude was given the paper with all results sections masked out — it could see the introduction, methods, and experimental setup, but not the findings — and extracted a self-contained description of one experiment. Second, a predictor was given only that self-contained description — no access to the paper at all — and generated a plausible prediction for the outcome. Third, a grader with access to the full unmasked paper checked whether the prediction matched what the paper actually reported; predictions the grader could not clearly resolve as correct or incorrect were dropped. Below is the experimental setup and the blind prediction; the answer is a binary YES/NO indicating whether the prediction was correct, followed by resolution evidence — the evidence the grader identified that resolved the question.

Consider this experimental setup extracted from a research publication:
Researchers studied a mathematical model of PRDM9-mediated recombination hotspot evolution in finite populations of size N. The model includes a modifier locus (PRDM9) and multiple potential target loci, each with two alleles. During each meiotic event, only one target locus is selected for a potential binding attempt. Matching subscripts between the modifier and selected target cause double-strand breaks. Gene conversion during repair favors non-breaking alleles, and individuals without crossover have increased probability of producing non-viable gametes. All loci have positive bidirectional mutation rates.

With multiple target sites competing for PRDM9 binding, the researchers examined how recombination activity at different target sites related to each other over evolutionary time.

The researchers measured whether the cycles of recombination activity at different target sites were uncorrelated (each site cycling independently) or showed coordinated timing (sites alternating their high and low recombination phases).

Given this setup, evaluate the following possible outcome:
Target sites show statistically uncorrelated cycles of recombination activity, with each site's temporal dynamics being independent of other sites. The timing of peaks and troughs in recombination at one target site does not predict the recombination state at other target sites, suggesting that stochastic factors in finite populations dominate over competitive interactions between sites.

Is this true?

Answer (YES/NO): NO